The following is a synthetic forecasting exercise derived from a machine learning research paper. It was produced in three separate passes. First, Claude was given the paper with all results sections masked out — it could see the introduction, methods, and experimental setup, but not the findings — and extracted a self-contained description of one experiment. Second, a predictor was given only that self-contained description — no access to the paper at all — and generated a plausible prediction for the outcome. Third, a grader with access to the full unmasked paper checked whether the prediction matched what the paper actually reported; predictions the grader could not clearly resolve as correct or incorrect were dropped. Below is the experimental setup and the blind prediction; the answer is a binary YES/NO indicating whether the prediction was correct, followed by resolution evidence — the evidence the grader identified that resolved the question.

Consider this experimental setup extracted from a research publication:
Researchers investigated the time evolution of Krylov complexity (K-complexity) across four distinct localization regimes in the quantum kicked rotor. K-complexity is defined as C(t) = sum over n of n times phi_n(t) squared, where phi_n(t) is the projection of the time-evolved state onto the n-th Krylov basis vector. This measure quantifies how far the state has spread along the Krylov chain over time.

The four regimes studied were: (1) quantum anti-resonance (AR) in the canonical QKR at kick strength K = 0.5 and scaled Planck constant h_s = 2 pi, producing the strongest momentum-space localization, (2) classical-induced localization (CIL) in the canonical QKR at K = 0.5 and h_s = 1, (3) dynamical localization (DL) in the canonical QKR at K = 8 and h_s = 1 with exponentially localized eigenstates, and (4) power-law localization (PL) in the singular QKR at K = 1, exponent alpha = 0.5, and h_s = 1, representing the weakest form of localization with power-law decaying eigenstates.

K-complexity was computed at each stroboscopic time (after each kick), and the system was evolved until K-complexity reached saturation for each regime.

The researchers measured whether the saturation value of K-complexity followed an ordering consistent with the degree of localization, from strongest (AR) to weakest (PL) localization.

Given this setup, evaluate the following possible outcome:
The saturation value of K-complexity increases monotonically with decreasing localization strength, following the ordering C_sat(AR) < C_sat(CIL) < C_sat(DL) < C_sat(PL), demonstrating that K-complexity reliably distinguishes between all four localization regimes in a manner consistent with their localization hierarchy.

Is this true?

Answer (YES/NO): YES